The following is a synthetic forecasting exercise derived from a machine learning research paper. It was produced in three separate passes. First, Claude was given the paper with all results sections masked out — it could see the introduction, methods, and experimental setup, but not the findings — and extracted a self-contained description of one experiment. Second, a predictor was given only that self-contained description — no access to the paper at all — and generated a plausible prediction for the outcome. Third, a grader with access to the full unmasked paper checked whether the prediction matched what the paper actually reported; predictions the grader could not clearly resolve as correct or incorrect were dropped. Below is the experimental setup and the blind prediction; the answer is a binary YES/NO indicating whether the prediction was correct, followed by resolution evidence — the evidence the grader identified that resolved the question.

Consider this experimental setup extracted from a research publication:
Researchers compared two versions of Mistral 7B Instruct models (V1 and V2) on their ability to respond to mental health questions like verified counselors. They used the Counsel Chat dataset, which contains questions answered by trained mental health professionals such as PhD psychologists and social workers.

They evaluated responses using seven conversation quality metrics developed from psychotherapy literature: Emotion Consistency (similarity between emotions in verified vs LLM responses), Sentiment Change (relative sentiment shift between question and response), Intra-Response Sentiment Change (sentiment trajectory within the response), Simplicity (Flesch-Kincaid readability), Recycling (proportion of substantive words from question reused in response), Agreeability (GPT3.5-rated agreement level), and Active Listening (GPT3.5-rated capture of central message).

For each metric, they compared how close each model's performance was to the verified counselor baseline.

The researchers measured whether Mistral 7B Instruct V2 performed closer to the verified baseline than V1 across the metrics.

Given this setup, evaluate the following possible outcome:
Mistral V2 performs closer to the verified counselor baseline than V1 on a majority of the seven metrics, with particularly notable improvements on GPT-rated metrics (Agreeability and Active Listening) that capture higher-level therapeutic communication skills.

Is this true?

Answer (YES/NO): NO